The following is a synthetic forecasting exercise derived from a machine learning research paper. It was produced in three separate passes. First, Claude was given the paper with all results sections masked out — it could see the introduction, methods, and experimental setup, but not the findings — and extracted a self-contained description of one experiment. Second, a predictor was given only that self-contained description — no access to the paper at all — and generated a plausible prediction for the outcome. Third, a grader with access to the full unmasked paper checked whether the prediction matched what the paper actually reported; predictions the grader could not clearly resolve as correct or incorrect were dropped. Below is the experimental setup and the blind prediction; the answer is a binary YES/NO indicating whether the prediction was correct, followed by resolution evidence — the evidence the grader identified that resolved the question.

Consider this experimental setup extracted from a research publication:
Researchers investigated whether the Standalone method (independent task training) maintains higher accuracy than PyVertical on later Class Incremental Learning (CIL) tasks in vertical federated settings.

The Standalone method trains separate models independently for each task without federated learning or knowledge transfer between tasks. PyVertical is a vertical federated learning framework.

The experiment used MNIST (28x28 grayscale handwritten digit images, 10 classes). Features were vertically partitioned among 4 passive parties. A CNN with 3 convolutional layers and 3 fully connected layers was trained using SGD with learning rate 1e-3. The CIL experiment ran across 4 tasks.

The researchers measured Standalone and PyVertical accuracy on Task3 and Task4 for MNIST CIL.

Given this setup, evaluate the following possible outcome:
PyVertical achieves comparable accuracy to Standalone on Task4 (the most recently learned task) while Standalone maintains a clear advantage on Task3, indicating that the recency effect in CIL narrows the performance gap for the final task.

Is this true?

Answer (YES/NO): NO